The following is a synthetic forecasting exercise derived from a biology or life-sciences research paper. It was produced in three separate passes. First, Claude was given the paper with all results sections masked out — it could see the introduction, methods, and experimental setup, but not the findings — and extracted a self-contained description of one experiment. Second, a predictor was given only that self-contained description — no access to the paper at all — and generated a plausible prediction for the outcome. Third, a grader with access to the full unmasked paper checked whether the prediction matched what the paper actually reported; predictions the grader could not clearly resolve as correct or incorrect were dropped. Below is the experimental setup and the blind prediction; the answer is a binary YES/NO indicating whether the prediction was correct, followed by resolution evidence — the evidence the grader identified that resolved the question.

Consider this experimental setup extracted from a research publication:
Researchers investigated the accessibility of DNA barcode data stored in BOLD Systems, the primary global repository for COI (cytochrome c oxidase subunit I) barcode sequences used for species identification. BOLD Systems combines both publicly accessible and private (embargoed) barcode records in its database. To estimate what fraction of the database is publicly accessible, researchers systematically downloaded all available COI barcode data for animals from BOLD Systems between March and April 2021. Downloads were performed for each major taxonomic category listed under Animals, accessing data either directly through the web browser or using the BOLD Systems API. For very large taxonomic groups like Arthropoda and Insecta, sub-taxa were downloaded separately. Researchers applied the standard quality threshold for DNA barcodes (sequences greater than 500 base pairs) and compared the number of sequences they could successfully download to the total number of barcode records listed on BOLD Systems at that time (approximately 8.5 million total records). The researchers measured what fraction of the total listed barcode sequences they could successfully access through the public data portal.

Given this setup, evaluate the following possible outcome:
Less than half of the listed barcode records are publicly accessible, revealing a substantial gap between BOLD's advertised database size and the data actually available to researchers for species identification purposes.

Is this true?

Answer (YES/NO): NO